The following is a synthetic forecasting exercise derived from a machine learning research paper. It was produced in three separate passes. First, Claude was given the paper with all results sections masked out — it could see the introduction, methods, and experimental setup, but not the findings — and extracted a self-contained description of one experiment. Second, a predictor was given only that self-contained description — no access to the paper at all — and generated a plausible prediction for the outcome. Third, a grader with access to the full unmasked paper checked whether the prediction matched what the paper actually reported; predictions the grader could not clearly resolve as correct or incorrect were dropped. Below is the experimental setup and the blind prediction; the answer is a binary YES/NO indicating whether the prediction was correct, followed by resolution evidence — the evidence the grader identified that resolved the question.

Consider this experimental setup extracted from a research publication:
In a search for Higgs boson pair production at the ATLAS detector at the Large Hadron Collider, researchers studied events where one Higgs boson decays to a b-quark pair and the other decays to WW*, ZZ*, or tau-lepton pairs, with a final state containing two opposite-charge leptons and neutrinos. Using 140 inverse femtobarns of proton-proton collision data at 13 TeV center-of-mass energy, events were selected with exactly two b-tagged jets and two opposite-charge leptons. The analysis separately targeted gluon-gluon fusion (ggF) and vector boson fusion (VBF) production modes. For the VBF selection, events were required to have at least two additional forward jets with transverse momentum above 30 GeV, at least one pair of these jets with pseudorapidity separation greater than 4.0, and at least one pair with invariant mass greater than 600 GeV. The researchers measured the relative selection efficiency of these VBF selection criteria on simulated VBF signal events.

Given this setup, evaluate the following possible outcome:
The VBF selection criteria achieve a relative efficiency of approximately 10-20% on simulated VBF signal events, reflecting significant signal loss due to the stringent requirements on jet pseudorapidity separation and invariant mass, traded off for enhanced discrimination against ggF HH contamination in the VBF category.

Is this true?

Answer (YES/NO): NO